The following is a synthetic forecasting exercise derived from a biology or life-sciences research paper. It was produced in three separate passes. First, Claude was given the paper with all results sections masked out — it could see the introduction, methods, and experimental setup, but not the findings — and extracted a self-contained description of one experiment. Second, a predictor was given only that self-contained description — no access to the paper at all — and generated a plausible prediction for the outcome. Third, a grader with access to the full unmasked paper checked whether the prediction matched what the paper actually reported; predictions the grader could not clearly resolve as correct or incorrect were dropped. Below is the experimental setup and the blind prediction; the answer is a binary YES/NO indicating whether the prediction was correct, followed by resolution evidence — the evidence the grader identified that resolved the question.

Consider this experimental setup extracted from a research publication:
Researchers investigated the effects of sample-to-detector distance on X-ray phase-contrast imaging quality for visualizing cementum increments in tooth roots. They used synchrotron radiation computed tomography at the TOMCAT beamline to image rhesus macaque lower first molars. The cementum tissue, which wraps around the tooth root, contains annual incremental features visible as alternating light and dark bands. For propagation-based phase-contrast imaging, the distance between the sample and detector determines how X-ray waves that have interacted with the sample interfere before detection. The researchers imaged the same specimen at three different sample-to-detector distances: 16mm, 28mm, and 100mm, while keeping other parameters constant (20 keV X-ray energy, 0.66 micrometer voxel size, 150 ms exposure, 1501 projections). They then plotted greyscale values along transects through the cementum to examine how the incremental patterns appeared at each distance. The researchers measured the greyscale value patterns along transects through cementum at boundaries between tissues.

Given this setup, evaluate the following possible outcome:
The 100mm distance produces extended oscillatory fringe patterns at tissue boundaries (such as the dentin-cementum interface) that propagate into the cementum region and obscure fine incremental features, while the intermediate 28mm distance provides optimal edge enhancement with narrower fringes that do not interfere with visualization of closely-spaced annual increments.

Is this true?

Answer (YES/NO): NO